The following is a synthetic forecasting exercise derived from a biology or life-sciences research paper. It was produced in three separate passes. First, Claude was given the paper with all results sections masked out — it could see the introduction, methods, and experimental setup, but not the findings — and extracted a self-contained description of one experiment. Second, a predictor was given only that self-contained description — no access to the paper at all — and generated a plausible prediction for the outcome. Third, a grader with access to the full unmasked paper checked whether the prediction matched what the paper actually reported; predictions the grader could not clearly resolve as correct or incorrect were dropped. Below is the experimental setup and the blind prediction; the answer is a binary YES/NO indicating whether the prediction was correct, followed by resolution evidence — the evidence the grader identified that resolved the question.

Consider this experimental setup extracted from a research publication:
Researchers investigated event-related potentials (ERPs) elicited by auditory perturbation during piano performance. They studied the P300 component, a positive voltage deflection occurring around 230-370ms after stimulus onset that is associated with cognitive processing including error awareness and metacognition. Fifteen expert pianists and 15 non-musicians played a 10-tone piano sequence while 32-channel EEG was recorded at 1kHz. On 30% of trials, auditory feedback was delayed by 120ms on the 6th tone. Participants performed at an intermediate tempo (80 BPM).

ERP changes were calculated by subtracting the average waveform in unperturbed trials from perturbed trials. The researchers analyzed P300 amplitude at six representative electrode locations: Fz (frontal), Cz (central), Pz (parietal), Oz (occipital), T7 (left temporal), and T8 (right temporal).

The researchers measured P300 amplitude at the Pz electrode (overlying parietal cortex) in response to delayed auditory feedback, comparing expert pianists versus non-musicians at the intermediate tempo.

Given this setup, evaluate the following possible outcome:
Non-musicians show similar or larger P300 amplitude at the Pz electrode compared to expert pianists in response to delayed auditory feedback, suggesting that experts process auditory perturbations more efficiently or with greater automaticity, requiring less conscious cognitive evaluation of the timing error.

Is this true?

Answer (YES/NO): NO